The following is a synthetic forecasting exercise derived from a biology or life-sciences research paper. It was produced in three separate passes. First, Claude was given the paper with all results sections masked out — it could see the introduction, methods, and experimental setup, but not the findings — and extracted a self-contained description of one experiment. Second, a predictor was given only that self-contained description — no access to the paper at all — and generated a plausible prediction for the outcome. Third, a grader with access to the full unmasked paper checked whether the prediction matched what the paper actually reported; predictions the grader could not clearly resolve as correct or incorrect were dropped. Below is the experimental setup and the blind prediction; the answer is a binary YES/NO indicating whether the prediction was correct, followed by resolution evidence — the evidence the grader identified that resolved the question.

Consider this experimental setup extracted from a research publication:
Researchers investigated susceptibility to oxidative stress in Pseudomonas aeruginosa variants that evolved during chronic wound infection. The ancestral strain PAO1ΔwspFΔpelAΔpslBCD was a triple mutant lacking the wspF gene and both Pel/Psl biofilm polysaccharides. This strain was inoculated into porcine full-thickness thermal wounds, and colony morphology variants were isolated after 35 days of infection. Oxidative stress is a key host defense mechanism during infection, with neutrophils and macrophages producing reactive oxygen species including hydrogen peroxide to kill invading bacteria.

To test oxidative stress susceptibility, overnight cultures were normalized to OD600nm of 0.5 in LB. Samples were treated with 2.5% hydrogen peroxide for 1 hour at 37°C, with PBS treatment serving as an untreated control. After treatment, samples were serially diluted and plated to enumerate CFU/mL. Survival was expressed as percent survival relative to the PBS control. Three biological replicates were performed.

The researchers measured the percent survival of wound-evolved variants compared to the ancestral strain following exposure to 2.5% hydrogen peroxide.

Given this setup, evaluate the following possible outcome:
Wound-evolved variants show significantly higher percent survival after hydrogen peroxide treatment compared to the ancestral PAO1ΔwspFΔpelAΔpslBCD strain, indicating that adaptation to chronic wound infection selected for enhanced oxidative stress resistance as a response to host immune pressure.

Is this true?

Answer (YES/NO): NO